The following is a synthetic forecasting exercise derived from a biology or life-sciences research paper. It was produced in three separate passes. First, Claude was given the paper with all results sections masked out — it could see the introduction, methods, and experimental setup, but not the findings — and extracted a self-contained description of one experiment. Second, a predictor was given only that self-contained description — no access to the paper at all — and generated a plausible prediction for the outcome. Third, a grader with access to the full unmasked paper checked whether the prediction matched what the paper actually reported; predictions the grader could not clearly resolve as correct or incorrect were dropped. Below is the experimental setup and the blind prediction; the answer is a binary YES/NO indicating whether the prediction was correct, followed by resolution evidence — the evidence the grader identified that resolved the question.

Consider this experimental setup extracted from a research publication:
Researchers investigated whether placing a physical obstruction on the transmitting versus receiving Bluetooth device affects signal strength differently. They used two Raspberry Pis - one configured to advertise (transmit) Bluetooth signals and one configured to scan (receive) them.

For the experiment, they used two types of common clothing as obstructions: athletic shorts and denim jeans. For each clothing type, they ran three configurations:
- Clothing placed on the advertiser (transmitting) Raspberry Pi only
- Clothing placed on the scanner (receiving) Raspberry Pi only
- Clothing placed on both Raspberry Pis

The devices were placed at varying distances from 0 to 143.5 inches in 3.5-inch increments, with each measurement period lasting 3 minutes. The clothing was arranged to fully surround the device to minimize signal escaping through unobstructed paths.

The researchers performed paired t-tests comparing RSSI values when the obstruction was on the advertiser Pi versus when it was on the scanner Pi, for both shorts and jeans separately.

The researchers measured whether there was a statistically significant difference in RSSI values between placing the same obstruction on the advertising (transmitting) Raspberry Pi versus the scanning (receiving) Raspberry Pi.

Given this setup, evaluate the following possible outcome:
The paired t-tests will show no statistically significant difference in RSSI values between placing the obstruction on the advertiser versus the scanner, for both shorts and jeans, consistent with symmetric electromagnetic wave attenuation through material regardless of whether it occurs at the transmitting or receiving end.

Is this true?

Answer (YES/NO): NO